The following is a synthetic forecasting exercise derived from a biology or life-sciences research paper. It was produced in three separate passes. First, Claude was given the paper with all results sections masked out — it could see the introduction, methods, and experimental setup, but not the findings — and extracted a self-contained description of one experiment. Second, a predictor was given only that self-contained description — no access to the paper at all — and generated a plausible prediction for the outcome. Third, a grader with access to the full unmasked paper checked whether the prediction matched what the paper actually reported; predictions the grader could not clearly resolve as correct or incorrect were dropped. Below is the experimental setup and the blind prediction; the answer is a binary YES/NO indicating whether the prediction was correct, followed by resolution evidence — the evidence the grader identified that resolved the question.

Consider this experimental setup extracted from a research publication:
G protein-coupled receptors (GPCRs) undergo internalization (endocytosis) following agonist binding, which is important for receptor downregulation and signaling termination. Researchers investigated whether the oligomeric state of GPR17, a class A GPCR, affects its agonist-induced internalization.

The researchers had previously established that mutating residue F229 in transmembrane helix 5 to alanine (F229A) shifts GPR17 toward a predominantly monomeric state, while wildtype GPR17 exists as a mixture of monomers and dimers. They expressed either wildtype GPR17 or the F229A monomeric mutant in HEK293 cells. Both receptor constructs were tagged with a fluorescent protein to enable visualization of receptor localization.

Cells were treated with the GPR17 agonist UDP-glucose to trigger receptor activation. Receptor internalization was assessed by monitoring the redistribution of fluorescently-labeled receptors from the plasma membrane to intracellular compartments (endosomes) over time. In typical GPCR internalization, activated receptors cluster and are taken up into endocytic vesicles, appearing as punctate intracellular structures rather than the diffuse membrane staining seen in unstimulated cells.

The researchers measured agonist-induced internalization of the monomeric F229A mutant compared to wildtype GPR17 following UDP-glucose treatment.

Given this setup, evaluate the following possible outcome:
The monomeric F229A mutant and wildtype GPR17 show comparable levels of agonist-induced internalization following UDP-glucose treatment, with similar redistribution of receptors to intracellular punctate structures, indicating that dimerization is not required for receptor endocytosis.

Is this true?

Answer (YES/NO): NO